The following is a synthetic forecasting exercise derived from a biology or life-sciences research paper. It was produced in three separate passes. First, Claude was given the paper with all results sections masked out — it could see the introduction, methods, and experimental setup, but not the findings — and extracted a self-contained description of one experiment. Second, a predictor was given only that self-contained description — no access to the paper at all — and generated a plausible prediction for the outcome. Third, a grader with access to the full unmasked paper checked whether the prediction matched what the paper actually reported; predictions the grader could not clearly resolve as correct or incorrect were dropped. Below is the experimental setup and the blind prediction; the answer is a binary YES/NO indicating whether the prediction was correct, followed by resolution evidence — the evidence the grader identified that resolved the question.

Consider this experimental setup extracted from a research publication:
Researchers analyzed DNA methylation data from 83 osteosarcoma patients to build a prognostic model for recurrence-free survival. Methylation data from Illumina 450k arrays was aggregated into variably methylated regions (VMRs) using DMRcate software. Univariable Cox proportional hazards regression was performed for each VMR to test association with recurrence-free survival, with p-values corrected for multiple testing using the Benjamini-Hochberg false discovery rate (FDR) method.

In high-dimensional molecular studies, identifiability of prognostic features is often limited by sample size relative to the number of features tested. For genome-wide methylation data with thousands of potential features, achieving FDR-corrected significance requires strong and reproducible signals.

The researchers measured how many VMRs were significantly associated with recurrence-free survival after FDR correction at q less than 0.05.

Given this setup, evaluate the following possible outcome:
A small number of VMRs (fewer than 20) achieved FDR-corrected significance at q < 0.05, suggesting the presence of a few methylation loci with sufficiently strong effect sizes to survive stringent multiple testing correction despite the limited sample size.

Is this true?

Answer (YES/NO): NO